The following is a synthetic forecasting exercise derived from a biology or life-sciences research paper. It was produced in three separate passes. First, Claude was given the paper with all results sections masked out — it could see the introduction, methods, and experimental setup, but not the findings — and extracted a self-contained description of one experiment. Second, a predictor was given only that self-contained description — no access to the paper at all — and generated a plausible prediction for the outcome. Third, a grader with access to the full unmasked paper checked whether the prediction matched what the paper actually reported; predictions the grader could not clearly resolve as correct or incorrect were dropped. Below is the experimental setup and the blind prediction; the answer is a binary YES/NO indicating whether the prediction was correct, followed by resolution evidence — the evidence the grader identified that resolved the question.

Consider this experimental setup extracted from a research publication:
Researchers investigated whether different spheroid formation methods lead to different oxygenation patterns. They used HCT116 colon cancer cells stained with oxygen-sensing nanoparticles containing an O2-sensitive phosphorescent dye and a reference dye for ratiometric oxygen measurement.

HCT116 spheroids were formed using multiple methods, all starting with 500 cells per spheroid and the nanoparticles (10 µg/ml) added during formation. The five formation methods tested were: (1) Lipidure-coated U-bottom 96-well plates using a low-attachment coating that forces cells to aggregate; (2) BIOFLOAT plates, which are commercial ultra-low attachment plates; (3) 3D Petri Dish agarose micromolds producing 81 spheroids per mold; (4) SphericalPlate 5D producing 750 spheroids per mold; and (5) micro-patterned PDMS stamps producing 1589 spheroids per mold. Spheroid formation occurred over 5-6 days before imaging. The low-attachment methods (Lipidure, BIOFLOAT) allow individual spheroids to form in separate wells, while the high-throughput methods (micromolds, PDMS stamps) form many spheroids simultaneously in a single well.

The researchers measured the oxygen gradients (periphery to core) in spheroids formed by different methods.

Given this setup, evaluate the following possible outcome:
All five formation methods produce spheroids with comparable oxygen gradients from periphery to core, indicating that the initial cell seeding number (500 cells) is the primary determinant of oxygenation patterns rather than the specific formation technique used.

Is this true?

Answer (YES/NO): NO